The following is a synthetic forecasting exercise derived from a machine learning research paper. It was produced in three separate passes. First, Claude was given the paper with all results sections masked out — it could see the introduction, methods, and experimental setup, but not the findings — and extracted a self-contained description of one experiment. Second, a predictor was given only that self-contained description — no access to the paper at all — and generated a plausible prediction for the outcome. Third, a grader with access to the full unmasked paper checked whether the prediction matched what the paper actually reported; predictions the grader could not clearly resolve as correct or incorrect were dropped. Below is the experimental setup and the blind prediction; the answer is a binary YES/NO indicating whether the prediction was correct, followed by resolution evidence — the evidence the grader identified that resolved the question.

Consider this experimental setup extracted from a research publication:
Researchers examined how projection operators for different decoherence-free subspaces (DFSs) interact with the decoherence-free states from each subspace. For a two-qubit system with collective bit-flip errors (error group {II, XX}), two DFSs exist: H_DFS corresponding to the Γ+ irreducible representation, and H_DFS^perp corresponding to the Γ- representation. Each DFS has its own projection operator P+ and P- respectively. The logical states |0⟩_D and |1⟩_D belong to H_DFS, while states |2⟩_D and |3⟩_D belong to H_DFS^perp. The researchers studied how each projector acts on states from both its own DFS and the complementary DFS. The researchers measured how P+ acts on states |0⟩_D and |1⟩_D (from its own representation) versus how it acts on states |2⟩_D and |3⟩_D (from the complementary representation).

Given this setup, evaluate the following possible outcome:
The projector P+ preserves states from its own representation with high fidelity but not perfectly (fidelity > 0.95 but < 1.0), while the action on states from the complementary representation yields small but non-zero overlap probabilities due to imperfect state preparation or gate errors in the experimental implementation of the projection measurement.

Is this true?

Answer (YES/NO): NO